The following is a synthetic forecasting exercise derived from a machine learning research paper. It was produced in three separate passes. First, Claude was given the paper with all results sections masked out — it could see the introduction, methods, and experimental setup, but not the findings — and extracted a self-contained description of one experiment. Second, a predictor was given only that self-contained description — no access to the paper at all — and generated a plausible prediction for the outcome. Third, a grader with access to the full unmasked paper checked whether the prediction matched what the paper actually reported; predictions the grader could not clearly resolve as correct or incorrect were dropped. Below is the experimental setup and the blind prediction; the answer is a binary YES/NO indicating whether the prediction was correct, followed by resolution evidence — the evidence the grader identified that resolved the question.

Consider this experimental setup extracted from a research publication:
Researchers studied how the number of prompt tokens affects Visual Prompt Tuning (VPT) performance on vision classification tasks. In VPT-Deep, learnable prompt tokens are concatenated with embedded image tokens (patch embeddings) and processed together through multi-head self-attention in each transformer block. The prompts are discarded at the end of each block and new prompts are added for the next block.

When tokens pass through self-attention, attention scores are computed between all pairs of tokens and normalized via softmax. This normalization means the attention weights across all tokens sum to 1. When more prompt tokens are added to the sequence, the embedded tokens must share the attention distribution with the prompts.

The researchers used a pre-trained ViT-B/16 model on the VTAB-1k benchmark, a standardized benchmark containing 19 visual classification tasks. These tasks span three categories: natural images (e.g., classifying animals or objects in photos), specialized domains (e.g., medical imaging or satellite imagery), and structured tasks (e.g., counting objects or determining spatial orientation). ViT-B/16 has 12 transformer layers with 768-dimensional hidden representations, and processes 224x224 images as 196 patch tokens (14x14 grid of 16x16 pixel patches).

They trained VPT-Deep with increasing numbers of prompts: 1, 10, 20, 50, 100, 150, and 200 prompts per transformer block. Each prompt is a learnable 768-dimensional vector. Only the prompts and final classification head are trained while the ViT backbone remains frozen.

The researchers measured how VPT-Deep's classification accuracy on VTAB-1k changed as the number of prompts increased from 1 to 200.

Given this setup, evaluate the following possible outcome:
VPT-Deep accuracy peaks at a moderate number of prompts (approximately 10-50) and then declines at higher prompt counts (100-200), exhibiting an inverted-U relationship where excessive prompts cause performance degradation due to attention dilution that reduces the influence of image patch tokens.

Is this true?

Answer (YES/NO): YES